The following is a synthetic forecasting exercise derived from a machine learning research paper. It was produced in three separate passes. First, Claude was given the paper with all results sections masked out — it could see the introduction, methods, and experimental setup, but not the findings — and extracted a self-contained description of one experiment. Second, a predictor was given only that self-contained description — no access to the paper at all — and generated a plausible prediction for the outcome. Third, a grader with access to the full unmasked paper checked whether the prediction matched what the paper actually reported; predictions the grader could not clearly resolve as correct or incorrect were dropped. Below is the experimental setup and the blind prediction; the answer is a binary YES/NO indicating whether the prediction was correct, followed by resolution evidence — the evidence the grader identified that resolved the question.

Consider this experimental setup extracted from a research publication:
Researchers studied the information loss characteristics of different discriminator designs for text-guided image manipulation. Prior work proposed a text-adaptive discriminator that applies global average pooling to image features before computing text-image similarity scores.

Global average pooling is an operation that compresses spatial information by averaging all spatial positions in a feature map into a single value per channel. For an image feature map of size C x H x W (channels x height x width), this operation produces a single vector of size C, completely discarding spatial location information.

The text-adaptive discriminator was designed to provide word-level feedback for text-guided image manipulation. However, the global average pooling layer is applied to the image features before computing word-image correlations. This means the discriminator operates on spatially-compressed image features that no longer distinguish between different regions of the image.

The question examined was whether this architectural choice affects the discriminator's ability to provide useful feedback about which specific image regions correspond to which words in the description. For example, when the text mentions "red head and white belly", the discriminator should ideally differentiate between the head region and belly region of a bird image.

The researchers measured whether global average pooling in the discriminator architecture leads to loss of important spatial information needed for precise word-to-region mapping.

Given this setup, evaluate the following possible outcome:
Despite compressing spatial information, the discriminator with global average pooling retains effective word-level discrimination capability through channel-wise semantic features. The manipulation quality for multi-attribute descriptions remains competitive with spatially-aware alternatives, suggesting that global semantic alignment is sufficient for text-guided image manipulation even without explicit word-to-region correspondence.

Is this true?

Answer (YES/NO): NO